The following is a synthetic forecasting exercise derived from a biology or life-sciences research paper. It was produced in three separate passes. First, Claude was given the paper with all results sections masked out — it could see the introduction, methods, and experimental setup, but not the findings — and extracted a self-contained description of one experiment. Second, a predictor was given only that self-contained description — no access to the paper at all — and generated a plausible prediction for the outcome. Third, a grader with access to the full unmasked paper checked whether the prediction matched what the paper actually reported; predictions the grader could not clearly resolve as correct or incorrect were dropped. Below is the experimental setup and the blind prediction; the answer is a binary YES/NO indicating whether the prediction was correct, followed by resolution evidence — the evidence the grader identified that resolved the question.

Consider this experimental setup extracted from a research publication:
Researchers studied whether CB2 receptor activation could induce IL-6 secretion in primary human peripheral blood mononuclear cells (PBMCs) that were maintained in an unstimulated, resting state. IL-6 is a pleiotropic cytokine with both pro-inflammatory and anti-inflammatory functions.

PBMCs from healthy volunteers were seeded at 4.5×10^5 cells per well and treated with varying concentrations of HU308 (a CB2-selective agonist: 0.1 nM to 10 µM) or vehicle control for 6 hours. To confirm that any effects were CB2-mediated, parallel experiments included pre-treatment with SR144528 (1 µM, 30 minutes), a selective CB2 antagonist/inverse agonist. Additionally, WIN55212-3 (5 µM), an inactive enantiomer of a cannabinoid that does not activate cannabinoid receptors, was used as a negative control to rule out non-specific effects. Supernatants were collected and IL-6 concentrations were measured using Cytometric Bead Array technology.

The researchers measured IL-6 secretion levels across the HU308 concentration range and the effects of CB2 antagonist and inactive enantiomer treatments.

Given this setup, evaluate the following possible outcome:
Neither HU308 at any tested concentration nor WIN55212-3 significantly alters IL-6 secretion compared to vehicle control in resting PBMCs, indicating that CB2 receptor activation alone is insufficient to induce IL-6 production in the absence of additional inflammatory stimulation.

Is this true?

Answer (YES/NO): NO